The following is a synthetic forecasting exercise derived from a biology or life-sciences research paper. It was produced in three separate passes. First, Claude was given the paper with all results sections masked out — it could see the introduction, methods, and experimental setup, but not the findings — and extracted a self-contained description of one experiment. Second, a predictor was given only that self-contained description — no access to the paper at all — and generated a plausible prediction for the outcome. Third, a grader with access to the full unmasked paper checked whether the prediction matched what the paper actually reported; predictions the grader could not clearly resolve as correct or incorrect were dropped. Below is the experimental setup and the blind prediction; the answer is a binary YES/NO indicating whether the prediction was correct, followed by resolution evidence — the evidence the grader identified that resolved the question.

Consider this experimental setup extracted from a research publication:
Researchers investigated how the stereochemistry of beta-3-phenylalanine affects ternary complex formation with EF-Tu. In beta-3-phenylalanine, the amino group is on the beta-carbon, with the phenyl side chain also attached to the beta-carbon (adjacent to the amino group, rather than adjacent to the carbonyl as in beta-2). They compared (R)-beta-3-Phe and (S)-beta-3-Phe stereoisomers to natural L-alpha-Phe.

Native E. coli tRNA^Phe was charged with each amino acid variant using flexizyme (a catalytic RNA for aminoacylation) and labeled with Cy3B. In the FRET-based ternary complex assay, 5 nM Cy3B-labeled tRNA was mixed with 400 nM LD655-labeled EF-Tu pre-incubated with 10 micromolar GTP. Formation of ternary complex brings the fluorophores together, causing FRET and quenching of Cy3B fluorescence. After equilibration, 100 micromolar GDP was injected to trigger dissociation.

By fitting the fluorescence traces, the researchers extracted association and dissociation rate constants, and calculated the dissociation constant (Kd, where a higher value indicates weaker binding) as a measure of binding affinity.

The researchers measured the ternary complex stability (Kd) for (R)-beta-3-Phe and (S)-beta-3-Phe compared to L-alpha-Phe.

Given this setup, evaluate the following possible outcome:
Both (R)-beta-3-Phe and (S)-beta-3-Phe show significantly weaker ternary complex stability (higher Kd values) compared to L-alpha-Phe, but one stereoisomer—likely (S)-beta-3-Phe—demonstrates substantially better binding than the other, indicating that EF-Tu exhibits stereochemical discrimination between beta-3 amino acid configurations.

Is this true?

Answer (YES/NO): YES